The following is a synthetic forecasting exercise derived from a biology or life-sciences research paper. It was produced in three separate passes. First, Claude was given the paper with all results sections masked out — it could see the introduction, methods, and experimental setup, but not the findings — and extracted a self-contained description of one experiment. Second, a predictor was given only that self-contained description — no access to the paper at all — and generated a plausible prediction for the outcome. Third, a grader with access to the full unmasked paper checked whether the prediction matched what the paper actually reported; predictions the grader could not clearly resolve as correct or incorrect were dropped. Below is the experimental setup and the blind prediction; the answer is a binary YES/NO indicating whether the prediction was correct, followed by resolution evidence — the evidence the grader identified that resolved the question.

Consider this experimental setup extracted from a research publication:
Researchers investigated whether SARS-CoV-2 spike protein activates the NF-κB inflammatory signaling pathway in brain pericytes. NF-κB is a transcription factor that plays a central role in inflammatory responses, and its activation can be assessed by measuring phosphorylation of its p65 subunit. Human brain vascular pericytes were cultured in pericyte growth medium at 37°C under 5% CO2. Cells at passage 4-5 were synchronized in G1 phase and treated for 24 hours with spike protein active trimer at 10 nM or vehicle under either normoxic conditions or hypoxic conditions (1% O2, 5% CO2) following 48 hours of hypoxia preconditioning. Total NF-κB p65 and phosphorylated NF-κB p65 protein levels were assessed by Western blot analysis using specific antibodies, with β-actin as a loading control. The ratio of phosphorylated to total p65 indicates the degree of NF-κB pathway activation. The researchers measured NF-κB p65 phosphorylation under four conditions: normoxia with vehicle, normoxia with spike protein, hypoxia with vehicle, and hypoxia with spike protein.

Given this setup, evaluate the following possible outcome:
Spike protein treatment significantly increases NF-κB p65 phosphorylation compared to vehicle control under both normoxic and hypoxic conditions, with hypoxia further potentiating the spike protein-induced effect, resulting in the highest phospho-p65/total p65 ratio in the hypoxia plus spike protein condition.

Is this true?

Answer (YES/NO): NO